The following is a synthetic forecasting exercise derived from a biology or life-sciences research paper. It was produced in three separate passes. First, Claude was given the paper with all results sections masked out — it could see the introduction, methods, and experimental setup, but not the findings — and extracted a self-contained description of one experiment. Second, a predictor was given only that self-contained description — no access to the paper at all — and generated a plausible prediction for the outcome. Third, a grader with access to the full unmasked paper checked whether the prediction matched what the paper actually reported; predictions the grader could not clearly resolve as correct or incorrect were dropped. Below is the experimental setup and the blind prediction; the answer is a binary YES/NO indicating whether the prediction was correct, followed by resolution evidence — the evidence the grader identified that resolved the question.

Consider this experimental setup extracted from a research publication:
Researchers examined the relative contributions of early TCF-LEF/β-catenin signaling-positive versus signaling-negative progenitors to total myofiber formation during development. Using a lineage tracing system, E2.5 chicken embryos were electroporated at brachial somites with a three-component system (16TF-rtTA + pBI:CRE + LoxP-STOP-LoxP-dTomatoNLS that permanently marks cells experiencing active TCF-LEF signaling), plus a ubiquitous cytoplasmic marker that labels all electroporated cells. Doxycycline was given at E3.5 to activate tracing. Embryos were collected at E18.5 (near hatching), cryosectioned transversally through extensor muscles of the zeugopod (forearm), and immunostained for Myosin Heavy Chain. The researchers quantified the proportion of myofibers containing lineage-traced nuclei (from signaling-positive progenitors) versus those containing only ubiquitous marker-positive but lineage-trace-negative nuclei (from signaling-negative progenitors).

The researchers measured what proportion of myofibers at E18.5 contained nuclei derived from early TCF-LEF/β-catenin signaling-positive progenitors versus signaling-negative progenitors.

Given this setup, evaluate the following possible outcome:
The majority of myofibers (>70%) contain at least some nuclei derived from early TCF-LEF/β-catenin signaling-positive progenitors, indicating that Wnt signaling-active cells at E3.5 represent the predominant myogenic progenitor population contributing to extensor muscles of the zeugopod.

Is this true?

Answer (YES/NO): YES